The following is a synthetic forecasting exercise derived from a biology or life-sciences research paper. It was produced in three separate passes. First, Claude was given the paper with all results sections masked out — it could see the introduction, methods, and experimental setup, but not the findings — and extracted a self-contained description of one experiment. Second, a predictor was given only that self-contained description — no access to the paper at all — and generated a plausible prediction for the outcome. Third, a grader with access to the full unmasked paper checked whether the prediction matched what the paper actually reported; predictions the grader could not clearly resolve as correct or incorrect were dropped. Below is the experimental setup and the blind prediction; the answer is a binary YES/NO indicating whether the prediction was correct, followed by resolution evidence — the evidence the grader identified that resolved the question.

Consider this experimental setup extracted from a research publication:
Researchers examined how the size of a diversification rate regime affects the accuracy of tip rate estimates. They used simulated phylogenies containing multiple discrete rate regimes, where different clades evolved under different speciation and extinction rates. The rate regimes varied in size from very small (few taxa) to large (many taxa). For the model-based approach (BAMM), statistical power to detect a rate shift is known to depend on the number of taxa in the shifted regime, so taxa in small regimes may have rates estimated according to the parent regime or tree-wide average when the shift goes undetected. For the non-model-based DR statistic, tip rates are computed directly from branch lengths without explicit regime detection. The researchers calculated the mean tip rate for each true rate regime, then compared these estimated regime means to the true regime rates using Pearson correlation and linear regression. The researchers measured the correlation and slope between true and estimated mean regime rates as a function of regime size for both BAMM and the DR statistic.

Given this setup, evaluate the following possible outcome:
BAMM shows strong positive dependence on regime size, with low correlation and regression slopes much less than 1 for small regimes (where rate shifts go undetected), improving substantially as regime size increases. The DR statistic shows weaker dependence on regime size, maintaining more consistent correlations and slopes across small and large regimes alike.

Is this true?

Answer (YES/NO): NO